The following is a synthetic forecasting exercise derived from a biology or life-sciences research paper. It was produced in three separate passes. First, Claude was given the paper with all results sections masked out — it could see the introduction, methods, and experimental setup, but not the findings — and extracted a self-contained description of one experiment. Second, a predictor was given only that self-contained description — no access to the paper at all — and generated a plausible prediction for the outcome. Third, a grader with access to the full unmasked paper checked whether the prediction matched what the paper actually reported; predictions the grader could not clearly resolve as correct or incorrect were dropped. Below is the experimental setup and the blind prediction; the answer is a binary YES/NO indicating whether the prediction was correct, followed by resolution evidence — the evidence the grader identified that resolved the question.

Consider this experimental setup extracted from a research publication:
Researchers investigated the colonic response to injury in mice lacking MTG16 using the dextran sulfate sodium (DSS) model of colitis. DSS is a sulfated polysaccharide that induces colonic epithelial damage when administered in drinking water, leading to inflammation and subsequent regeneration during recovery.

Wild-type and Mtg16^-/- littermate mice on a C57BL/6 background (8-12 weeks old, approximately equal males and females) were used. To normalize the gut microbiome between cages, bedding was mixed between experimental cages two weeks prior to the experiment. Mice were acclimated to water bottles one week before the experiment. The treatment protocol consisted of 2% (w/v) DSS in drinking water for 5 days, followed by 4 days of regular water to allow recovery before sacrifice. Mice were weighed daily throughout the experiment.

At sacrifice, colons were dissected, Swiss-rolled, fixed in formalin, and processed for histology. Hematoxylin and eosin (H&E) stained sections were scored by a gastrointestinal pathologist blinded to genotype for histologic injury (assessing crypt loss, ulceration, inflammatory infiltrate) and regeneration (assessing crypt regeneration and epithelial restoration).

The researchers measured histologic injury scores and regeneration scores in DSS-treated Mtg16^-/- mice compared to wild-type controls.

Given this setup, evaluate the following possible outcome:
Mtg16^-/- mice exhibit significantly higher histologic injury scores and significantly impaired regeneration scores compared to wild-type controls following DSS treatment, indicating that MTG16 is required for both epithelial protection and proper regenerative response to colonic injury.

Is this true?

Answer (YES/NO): YES